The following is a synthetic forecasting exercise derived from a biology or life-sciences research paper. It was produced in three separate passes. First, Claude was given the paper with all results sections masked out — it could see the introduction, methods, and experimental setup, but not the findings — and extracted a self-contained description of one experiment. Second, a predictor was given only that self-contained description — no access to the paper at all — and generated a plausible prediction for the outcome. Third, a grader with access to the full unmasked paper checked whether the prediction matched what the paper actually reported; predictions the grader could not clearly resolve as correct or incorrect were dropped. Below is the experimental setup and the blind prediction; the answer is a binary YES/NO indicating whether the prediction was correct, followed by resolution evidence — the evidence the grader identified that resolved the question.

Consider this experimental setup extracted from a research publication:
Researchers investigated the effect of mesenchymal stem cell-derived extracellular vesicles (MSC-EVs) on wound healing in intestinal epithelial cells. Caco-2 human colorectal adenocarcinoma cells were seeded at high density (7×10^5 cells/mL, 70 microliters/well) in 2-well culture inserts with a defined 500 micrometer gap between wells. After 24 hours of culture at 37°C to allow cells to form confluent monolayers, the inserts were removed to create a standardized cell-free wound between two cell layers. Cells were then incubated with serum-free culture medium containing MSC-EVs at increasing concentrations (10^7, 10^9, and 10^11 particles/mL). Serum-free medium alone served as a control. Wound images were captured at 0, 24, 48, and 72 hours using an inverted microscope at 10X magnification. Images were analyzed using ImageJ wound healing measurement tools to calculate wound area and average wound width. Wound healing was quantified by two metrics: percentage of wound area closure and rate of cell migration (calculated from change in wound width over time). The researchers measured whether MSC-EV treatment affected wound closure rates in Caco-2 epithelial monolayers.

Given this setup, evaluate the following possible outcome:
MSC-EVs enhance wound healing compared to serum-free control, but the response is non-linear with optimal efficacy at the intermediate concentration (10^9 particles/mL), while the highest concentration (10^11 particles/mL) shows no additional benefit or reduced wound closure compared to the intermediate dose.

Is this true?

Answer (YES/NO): YES